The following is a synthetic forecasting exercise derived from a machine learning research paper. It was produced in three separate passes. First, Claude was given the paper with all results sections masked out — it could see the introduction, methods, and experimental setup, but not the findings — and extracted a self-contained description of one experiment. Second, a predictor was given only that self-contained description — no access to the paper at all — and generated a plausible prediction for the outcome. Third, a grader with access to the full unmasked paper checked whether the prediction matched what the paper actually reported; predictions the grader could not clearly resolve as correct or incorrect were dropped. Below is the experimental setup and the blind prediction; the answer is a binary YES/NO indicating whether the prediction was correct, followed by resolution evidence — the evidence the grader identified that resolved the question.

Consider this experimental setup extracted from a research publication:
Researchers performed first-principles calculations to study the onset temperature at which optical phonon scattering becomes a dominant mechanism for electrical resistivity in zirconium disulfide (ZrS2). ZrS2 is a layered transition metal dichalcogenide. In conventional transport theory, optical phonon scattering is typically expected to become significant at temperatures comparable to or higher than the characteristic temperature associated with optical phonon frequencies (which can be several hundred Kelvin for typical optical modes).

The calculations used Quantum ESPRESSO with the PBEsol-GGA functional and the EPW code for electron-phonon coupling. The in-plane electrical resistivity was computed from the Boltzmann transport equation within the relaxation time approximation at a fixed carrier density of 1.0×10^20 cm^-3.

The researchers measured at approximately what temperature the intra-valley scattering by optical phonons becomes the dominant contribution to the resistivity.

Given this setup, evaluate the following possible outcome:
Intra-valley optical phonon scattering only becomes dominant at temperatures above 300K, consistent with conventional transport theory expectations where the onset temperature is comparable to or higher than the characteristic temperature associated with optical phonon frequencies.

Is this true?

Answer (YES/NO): NO